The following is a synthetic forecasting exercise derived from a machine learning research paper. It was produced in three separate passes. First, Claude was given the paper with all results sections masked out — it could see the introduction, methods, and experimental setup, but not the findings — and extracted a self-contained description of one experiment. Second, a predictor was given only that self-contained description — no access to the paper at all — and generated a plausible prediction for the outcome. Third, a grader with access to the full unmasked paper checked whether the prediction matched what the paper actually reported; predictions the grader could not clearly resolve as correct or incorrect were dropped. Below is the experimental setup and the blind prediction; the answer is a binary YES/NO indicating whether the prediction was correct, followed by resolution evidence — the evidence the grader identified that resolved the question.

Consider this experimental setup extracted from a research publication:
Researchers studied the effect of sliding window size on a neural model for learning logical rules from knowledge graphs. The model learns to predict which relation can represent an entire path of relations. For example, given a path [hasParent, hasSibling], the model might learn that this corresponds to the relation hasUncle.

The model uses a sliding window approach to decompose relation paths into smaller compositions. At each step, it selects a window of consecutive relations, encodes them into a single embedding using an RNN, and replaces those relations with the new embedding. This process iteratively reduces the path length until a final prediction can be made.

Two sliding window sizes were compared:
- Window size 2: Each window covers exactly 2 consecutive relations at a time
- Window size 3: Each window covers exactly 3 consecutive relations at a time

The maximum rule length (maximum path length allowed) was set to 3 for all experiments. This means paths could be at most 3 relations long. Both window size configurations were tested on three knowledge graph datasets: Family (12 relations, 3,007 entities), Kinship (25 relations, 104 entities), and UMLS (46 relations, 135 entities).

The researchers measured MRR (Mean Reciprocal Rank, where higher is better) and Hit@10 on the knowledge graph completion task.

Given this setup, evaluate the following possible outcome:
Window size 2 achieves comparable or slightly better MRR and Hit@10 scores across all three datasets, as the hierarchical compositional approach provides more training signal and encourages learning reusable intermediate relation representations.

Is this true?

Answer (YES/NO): NO